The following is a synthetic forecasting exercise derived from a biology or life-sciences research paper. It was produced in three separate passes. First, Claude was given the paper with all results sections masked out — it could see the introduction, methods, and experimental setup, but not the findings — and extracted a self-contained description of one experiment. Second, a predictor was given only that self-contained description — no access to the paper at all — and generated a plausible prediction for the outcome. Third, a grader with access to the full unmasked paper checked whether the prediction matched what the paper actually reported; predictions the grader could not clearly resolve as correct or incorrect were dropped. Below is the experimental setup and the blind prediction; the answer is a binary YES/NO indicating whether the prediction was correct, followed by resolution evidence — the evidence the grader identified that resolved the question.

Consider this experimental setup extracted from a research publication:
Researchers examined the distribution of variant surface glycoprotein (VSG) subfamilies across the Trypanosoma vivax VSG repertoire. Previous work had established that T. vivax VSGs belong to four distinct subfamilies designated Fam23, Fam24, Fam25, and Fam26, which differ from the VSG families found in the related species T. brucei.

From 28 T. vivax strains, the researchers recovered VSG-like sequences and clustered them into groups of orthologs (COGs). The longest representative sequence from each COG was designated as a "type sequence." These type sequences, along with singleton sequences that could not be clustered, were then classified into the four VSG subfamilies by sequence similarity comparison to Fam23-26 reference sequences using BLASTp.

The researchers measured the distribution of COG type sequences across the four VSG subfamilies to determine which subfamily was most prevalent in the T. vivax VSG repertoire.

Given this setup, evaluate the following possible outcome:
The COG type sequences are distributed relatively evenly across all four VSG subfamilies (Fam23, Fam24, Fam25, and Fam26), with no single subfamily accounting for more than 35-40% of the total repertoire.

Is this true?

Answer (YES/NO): NO